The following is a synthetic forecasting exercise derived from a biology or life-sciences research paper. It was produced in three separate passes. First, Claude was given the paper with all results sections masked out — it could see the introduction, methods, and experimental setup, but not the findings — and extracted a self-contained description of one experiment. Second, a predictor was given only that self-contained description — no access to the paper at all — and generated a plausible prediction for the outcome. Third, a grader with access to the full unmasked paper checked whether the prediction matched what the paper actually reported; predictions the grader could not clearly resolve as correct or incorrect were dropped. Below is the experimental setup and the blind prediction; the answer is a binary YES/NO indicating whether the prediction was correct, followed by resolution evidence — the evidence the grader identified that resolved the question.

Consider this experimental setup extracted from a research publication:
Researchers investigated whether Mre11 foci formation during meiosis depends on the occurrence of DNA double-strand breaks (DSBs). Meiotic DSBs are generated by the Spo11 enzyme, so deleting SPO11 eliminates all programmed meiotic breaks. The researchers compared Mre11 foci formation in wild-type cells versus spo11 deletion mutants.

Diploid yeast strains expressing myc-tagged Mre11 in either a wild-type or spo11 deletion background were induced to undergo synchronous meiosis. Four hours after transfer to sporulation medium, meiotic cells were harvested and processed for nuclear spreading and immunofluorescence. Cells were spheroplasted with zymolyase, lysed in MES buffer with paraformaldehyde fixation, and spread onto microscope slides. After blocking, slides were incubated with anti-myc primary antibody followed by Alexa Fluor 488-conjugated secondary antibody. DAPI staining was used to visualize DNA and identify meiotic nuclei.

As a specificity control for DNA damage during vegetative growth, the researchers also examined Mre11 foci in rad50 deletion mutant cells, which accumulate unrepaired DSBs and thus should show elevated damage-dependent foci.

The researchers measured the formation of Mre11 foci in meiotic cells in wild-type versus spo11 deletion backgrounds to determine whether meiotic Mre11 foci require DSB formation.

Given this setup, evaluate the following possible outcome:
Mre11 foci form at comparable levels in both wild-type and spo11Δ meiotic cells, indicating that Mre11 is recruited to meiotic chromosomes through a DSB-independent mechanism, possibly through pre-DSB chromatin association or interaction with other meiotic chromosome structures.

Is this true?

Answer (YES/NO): NO